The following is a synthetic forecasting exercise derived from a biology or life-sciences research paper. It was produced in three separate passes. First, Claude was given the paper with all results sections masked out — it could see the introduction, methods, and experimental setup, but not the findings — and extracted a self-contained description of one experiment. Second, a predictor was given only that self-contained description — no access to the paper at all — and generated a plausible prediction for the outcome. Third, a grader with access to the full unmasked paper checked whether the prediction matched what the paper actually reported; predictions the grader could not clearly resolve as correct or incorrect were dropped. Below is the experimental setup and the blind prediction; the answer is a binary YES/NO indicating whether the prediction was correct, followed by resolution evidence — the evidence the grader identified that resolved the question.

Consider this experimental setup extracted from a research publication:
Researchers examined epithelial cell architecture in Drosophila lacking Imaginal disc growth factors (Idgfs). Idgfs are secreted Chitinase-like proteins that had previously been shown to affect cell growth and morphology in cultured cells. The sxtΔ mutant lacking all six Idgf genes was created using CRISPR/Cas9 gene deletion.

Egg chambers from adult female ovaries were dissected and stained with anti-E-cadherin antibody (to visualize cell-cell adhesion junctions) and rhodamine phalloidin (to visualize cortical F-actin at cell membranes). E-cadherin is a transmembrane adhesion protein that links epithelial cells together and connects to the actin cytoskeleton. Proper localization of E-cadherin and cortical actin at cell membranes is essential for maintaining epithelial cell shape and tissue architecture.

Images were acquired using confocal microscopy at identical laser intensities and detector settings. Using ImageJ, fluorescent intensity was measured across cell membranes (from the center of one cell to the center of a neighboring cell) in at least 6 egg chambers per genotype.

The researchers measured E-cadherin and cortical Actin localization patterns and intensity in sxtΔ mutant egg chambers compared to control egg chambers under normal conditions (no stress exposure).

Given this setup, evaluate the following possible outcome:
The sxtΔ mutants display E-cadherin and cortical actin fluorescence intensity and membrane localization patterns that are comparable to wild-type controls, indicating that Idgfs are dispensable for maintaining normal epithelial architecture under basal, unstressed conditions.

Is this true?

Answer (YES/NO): NO